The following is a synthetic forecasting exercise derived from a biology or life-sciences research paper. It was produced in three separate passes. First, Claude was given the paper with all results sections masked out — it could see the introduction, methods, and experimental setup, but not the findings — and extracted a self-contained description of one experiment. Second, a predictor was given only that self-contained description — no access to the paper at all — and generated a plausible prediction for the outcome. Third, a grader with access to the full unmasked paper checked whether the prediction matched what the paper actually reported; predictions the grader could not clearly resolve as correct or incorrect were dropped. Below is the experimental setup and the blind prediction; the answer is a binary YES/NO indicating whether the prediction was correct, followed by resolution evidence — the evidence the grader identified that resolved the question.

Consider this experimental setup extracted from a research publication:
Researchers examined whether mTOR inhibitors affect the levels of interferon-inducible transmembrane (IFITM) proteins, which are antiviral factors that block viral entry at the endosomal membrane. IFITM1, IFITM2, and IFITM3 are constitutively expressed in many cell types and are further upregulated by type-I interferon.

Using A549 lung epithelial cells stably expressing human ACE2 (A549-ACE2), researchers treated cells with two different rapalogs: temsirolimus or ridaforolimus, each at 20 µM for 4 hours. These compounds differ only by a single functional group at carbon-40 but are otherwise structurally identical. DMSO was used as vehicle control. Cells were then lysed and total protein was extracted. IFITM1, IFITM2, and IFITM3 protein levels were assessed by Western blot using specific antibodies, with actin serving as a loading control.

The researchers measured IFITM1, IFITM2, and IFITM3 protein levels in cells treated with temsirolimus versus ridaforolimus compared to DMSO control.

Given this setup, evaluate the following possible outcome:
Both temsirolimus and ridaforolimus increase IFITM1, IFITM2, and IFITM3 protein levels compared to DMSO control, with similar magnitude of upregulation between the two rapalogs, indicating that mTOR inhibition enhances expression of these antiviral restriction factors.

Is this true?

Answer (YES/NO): NO